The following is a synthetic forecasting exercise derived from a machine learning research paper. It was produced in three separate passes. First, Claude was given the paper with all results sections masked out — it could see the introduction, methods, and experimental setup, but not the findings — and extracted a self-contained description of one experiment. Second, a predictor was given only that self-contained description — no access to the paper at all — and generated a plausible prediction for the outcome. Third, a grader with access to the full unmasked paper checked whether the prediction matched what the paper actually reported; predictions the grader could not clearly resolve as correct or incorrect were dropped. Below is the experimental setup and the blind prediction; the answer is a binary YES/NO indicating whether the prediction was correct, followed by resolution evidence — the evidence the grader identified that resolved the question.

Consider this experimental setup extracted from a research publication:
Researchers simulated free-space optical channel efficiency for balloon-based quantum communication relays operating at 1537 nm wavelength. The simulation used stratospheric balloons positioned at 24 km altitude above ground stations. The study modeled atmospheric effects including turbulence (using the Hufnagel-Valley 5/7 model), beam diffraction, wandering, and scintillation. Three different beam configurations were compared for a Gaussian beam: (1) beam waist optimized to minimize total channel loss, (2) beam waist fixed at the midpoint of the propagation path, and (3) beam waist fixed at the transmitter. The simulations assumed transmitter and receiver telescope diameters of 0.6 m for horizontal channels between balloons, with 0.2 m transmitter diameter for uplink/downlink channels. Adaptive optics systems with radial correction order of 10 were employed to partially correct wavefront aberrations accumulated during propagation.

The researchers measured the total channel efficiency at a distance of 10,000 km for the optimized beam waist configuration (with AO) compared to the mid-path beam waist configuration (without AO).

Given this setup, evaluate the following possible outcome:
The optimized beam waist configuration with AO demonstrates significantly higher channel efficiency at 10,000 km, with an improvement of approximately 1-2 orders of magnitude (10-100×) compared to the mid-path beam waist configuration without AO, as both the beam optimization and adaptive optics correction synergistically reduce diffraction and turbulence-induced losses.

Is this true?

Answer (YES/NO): NO